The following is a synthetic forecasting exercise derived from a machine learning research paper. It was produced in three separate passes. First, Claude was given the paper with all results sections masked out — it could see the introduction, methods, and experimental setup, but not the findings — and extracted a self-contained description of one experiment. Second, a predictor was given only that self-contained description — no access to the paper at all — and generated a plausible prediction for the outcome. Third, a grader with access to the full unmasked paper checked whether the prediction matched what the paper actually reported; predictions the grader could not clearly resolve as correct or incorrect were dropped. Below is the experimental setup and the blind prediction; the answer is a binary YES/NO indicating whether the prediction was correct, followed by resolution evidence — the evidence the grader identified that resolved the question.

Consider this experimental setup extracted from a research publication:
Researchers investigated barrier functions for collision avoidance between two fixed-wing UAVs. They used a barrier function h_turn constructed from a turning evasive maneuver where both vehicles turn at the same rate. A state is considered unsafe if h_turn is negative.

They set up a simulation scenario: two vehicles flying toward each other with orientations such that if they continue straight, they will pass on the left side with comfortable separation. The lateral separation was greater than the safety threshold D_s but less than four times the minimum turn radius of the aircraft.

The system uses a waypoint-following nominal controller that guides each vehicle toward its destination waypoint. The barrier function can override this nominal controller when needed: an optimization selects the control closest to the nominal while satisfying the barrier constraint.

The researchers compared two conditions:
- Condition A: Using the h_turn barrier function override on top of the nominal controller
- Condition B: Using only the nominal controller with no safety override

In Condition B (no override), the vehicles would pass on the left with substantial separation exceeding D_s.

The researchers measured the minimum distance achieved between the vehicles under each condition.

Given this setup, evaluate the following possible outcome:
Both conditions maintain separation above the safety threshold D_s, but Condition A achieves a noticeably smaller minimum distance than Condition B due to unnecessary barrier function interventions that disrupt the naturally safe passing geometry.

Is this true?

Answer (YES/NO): YES